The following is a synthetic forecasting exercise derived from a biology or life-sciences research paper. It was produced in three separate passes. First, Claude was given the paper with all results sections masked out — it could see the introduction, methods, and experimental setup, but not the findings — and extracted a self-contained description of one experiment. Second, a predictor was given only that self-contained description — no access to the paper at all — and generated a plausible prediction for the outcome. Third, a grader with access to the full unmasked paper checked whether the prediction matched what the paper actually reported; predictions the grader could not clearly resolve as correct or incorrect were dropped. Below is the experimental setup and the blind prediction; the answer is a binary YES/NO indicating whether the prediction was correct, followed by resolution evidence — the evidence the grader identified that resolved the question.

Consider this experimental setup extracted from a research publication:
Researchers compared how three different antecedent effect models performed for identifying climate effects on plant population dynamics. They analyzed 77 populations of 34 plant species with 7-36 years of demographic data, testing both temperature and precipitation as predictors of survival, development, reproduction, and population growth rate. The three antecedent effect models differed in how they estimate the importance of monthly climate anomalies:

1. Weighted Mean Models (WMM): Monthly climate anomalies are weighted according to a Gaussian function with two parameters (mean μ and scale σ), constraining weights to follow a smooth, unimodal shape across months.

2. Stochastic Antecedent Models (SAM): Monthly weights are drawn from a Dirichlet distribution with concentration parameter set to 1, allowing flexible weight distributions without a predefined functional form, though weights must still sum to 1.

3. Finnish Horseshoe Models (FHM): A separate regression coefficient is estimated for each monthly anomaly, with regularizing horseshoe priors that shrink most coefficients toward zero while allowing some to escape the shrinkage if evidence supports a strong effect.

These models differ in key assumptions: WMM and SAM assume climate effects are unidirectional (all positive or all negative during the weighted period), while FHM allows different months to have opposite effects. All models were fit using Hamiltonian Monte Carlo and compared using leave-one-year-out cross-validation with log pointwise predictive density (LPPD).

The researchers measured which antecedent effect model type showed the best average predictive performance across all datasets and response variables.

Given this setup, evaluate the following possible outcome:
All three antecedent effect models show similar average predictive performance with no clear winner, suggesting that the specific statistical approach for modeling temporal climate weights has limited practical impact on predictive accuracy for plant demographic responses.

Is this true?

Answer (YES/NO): NO